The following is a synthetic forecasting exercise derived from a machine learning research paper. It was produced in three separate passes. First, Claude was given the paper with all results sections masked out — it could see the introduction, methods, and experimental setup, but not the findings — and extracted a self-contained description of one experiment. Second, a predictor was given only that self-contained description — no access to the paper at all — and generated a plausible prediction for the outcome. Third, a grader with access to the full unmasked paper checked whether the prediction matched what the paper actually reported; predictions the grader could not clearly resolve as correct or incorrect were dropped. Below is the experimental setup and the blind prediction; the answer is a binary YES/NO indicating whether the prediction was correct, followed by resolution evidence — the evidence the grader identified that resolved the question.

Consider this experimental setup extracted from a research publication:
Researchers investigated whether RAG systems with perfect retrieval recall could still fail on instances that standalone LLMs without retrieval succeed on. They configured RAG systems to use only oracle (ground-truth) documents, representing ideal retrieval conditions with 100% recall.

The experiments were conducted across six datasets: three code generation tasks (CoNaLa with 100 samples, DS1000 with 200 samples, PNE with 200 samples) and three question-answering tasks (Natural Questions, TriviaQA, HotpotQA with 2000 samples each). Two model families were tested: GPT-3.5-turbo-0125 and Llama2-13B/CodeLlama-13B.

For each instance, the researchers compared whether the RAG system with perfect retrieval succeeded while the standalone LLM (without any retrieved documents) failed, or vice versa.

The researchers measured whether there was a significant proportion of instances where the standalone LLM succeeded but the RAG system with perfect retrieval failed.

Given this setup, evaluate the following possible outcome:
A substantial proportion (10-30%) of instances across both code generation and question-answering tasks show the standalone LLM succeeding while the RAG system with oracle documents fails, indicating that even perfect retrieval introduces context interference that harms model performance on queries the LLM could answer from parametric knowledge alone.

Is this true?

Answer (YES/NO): NO